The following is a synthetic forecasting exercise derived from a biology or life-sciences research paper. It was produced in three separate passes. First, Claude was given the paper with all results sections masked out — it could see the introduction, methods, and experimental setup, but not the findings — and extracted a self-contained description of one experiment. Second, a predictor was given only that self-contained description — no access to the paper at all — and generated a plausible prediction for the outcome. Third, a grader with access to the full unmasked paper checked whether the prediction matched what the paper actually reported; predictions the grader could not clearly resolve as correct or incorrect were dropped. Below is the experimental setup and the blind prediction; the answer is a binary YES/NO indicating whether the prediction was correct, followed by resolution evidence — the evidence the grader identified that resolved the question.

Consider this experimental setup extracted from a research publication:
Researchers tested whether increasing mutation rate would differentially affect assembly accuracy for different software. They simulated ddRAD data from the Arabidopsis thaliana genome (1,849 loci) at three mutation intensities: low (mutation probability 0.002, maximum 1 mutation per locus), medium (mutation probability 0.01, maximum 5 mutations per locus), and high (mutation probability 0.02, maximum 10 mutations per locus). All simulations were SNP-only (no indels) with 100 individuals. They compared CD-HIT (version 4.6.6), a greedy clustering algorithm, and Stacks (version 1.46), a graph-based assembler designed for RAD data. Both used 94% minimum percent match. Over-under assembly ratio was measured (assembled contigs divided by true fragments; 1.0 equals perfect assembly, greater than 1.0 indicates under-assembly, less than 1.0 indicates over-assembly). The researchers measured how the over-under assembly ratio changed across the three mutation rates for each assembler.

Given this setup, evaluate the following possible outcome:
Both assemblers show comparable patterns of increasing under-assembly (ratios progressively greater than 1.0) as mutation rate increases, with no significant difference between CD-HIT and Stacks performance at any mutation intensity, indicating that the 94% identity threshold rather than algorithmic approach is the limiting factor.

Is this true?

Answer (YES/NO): NO